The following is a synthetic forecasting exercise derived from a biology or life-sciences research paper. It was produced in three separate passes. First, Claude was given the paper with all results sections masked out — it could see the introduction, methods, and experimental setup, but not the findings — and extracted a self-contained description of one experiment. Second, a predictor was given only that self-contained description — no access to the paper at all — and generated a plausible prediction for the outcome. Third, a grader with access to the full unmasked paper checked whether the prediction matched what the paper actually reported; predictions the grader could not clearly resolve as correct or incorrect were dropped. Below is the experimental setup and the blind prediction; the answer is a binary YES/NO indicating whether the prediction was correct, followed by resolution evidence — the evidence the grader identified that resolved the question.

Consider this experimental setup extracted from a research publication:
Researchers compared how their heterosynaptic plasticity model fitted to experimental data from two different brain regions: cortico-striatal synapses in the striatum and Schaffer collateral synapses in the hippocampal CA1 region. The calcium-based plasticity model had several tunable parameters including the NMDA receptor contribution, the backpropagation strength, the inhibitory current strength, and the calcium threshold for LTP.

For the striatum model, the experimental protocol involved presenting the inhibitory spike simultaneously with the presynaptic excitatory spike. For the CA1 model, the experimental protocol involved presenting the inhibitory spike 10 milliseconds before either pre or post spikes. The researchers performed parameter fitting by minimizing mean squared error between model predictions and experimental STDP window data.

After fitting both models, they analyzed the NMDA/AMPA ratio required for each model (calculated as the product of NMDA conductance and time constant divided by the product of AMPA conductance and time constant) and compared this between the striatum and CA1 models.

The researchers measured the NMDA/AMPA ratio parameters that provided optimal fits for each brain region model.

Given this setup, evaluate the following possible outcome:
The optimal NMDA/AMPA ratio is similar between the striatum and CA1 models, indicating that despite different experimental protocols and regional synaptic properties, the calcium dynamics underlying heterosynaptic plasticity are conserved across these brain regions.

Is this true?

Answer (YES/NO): NO